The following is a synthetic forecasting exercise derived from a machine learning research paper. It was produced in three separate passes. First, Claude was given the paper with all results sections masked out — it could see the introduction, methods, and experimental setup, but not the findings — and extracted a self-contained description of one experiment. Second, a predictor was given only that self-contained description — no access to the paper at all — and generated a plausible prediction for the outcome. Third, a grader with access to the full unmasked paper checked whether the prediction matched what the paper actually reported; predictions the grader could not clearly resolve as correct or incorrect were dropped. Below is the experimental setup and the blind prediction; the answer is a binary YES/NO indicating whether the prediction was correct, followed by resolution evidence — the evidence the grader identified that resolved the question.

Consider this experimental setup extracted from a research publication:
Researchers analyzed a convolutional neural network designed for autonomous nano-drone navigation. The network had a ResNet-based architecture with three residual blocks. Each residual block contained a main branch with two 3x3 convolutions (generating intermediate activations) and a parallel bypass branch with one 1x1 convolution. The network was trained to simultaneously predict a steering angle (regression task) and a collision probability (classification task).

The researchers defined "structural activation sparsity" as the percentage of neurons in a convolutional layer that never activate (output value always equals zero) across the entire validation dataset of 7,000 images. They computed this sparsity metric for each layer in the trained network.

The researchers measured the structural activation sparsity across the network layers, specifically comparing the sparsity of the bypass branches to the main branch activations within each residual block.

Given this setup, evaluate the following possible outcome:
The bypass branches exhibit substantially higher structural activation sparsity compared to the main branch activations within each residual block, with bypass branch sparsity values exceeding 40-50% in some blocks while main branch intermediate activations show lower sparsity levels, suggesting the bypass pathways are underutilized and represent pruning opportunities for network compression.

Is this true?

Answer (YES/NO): NO